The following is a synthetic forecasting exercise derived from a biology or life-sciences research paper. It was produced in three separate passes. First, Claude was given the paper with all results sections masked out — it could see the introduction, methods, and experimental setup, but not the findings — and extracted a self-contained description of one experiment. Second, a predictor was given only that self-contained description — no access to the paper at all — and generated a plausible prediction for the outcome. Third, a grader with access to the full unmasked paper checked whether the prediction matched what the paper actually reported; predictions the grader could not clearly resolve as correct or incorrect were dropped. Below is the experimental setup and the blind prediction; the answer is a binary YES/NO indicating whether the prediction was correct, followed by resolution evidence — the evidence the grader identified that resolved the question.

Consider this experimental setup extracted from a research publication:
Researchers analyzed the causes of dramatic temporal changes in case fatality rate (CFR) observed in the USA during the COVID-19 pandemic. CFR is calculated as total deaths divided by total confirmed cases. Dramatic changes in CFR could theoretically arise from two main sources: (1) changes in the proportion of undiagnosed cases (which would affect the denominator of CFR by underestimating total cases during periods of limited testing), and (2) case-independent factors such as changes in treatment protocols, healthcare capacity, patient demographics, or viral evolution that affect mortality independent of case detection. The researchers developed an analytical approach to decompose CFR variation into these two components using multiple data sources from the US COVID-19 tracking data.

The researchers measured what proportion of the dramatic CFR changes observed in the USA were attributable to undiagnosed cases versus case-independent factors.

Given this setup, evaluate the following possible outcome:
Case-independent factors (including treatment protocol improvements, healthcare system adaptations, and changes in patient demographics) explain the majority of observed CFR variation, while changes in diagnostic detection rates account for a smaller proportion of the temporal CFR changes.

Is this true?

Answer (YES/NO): NO